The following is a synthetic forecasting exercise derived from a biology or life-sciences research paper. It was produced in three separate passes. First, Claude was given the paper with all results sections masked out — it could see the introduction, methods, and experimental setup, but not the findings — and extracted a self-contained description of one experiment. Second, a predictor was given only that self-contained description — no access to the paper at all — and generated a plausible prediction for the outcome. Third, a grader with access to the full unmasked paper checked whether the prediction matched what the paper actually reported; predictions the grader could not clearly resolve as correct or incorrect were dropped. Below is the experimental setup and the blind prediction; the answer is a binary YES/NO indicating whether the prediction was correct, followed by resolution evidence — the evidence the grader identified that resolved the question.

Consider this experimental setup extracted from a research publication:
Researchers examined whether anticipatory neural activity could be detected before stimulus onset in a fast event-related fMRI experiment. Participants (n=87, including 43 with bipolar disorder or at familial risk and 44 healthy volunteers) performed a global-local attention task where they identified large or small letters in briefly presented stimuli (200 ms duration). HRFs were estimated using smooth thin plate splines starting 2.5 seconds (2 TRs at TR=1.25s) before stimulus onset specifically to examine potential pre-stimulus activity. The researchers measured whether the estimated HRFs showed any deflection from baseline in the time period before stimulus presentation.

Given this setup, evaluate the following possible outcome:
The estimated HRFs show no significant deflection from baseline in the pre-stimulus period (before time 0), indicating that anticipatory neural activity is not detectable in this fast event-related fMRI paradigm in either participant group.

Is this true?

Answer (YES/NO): NO